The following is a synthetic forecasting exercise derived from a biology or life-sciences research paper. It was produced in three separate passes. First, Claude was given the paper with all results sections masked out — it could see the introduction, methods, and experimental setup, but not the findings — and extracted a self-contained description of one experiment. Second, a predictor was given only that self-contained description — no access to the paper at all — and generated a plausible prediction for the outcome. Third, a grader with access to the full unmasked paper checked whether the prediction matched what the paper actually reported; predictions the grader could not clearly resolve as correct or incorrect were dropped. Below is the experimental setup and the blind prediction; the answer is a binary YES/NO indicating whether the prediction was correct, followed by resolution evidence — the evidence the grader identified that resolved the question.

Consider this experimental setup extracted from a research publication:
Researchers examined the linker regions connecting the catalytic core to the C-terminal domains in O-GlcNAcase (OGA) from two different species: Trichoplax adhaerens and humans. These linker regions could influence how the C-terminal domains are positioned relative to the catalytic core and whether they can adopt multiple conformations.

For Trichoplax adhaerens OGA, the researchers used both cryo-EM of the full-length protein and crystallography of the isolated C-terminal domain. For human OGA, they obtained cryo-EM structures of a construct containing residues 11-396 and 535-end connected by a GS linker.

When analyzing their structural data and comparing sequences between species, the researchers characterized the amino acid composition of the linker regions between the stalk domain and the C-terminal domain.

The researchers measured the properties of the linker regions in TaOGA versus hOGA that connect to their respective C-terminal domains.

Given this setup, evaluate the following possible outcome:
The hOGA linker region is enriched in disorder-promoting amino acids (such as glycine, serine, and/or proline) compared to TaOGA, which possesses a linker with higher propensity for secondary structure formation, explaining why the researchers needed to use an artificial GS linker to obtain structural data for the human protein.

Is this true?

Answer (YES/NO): NO